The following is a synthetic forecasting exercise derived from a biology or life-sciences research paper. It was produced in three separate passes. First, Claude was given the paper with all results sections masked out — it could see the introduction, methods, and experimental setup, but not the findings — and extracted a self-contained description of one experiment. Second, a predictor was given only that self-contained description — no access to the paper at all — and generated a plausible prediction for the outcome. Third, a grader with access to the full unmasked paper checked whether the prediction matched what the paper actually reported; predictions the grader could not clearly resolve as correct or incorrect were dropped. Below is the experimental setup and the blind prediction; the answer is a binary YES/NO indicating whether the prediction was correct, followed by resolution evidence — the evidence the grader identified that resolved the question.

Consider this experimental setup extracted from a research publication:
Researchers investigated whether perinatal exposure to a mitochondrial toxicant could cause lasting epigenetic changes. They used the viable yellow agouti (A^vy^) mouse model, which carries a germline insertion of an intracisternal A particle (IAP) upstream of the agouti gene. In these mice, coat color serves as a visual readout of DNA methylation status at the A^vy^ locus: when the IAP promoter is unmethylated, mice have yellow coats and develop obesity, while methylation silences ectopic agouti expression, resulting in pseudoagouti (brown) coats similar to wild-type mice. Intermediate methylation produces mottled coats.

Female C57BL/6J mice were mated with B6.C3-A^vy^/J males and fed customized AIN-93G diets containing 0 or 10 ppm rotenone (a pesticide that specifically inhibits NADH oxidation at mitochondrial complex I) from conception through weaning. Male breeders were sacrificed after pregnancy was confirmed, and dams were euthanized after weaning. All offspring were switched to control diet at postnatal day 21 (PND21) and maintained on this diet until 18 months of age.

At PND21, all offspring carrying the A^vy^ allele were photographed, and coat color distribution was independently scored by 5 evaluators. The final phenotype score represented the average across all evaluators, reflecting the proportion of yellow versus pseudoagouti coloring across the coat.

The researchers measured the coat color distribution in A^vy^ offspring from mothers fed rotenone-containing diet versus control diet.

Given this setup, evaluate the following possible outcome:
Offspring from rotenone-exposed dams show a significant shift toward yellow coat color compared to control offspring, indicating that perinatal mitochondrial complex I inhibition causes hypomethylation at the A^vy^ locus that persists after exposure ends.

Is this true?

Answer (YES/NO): NO